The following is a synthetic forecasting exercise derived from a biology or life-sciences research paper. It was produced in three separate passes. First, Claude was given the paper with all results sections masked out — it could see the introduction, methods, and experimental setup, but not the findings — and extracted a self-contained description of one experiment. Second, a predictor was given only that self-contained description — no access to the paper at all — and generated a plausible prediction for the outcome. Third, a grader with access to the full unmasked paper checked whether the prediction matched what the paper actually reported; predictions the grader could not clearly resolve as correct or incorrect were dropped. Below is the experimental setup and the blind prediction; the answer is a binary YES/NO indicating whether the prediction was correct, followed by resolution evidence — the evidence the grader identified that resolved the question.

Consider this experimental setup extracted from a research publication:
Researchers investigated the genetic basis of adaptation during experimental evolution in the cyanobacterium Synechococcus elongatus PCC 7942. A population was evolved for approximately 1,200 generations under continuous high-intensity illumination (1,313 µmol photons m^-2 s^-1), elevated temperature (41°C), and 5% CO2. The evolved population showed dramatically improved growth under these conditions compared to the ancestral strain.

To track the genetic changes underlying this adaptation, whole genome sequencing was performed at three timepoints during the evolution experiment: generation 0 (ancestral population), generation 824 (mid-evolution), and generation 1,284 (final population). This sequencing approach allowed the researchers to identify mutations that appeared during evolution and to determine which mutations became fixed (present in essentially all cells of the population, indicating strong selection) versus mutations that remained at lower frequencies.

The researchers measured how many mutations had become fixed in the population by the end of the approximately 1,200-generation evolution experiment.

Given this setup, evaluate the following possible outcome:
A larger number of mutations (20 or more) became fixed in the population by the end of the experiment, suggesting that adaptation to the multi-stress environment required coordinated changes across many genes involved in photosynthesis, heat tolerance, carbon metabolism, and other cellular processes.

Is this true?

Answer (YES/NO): NO